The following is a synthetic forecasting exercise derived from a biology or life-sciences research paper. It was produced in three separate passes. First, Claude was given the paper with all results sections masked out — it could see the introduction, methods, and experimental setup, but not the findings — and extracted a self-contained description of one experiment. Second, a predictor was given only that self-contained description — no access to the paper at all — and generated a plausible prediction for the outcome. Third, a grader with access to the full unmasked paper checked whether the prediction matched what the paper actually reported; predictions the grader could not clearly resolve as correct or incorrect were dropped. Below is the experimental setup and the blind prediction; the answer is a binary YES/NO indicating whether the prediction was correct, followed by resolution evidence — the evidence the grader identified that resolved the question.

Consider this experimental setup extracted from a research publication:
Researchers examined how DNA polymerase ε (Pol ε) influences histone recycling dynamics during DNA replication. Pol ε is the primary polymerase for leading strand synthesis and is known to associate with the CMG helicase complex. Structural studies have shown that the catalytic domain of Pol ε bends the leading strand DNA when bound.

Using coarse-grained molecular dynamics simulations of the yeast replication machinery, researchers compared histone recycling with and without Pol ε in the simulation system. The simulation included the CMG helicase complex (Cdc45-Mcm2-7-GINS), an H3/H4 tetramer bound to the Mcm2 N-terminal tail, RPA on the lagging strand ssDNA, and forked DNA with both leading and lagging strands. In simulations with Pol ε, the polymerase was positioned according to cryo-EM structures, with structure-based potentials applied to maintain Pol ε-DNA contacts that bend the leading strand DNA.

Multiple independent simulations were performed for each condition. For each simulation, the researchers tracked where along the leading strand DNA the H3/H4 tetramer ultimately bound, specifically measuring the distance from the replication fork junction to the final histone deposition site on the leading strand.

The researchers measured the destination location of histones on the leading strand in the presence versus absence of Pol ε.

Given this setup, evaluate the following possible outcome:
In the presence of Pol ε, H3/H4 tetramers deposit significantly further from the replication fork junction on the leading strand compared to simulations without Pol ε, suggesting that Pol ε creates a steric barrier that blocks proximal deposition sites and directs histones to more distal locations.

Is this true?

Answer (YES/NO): YES